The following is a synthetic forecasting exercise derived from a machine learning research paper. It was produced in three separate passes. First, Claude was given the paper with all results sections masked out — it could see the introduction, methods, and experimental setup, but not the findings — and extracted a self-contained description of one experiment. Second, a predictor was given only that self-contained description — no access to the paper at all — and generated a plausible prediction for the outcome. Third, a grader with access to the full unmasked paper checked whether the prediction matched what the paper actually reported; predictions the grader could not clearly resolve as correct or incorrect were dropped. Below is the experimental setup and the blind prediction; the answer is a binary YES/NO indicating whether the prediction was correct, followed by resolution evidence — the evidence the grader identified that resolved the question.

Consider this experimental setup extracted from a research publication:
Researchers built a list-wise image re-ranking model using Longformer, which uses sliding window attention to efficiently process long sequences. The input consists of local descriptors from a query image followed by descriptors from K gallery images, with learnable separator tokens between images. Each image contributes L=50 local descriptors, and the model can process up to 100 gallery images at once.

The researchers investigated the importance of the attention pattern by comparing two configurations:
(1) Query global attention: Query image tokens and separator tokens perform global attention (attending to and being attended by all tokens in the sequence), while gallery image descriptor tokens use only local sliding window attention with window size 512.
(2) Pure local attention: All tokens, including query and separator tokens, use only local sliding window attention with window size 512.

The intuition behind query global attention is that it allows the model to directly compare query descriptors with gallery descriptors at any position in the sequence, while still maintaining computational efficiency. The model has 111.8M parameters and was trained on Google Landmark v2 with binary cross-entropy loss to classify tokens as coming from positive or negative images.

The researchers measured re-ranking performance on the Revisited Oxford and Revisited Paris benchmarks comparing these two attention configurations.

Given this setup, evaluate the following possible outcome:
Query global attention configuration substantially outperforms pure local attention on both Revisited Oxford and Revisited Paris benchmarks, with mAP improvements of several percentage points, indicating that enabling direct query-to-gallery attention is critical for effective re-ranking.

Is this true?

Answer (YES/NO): NO